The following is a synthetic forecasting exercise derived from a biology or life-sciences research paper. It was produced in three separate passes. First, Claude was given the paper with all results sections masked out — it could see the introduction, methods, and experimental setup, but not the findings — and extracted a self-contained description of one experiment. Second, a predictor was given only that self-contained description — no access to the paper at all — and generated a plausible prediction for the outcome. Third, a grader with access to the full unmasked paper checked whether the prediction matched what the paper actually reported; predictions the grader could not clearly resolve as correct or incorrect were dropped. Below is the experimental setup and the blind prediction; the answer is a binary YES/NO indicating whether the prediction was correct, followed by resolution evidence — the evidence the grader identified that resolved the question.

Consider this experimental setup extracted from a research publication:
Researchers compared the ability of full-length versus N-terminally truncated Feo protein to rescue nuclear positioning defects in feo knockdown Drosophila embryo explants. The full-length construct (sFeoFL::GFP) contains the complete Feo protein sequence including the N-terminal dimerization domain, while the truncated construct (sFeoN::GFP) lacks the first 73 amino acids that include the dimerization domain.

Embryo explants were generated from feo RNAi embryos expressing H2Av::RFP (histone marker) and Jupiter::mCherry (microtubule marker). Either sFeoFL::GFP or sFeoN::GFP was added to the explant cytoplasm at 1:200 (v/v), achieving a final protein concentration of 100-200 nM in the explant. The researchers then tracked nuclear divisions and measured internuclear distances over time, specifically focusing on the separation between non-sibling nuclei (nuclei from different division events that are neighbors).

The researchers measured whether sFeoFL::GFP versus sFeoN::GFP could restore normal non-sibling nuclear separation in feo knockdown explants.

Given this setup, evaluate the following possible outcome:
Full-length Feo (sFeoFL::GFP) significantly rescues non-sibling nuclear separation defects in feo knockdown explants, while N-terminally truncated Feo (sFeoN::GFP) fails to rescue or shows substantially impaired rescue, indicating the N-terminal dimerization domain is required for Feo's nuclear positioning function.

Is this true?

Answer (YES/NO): NO